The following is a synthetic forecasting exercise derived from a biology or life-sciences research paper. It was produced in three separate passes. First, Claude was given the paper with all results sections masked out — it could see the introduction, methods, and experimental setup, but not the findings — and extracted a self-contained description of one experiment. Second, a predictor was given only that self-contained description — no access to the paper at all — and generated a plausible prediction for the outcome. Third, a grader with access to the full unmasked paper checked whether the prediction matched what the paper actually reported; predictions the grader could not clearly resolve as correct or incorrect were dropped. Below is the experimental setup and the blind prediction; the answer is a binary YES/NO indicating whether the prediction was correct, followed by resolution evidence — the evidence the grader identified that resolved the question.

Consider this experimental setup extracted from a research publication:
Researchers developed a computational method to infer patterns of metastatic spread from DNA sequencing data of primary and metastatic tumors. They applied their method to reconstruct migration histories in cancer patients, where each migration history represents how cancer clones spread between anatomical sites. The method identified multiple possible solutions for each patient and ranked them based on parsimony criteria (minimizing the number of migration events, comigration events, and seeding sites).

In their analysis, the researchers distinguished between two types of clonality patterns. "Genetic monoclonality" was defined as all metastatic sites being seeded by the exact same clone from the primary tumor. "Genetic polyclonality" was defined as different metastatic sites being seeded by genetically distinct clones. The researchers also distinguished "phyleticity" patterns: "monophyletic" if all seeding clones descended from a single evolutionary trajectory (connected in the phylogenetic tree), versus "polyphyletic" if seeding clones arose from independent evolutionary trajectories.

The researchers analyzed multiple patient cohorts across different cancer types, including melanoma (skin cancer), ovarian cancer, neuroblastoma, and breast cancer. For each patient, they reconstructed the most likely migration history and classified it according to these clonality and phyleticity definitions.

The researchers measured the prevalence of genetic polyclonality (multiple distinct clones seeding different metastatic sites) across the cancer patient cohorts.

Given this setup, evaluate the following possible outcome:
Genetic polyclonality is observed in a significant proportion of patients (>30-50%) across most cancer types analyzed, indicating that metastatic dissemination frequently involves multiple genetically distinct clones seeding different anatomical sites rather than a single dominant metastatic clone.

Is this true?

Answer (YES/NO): YES